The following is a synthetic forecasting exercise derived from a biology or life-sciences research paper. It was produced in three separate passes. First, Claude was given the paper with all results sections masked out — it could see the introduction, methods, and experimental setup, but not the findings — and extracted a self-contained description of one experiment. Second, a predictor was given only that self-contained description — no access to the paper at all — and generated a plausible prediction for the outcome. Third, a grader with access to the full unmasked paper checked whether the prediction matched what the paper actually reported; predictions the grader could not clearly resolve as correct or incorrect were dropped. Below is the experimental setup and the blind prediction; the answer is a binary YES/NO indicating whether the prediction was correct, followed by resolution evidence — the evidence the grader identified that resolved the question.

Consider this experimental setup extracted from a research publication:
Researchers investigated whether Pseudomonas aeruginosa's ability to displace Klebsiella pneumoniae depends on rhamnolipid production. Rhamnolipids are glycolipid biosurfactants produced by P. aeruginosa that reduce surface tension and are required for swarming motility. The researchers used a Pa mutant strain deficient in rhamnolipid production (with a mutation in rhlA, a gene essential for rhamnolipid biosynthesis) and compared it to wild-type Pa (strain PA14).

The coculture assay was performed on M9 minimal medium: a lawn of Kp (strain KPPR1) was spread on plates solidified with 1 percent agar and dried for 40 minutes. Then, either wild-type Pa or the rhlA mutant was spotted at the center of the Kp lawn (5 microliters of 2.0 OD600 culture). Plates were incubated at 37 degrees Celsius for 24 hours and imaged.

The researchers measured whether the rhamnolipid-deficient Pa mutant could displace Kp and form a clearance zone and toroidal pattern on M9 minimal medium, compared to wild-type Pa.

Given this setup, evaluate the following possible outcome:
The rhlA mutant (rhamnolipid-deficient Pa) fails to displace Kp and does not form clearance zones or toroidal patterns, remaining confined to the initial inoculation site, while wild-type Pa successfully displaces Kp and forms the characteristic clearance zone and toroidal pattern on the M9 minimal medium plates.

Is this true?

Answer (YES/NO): YES